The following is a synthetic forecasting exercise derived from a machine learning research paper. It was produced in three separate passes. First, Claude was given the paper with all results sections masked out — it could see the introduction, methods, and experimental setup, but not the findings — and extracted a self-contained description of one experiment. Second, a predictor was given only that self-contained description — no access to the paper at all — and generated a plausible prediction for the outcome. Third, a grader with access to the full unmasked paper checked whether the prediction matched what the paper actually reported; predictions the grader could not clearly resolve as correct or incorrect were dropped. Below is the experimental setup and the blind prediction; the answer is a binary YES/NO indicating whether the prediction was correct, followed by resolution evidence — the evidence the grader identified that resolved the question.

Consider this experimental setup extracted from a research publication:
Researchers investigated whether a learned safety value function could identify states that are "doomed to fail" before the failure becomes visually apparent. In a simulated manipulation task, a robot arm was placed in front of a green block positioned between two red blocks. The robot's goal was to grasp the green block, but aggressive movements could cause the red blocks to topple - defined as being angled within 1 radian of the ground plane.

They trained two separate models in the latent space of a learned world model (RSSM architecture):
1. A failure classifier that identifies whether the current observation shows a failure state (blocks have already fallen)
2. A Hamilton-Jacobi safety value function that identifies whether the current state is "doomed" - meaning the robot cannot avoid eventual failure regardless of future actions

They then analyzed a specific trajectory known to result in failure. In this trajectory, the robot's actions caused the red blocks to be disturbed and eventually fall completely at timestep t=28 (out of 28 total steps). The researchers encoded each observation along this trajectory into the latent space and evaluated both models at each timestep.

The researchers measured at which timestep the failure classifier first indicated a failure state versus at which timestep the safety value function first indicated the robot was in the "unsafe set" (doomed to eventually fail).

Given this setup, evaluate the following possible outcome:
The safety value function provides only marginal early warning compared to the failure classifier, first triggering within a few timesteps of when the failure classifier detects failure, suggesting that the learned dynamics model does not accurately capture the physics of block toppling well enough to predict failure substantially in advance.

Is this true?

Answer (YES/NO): NO